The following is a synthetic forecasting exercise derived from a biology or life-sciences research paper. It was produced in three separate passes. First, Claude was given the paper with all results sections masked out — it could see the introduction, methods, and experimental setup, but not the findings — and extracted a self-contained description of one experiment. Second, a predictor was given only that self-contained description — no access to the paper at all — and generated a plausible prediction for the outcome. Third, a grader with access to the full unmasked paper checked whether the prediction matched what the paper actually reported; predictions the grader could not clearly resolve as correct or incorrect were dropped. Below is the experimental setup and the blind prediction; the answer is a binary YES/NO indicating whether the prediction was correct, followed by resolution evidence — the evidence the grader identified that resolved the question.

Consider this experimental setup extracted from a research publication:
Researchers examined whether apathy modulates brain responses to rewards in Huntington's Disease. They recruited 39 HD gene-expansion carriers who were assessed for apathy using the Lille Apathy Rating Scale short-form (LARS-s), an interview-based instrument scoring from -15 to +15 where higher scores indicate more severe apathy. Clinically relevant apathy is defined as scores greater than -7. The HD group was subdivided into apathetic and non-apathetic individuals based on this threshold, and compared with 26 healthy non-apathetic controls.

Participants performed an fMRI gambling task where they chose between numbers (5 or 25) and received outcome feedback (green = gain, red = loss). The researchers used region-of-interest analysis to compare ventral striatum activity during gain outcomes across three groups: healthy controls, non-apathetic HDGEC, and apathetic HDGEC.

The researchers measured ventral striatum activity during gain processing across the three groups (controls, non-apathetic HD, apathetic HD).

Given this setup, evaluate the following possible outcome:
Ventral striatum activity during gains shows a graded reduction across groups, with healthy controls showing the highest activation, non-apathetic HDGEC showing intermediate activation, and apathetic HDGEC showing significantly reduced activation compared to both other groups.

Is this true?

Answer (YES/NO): NO